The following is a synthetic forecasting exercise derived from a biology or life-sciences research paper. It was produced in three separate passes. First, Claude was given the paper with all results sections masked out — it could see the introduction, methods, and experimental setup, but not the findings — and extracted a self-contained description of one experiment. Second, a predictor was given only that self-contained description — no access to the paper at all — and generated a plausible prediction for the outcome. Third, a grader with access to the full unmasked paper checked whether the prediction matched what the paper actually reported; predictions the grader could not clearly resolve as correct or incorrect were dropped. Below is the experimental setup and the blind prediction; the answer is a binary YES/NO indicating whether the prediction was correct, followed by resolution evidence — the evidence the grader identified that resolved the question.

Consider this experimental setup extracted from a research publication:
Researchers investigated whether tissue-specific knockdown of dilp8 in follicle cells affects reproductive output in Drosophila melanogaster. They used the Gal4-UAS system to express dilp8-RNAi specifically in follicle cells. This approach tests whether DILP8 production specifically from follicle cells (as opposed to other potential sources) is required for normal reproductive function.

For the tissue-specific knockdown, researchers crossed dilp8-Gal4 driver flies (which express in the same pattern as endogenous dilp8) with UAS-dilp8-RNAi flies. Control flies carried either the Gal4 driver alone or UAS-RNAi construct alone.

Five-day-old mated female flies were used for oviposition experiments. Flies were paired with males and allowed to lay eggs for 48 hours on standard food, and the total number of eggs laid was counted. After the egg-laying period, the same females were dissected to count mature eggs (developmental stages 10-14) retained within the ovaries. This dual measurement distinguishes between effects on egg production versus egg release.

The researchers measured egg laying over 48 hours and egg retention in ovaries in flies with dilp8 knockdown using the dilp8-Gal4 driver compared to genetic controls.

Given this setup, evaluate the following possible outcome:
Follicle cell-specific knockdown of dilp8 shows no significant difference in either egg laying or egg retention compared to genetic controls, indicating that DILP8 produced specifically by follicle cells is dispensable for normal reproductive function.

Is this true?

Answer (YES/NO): NO